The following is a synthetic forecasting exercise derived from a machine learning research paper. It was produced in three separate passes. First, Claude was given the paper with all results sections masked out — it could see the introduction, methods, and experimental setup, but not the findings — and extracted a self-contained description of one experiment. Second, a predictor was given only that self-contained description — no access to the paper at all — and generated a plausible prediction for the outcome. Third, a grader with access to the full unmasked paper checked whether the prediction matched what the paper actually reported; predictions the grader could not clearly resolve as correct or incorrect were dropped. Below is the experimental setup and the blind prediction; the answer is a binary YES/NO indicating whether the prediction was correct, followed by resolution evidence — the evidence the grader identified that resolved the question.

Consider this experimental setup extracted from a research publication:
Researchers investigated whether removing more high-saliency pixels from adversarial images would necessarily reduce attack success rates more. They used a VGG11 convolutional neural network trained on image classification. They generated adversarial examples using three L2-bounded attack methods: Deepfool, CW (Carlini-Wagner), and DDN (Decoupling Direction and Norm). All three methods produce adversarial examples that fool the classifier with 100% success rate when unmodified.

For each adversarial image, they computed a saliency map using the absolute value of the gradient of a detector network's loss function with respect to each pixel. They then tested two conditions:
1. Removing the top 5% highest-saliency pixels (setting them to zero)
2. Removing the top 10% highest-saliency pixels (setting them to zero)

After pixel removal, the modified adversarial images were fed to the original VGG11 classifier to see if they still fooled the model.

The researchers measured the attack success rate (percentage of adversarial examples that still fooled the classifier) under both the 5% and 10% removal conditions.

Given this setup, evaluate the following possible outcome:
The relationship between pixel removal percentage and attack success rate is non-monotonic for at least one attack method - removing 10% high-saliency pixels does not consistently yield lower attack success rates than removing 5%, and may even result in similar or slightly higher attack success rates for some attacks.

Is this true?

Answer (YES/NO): YES